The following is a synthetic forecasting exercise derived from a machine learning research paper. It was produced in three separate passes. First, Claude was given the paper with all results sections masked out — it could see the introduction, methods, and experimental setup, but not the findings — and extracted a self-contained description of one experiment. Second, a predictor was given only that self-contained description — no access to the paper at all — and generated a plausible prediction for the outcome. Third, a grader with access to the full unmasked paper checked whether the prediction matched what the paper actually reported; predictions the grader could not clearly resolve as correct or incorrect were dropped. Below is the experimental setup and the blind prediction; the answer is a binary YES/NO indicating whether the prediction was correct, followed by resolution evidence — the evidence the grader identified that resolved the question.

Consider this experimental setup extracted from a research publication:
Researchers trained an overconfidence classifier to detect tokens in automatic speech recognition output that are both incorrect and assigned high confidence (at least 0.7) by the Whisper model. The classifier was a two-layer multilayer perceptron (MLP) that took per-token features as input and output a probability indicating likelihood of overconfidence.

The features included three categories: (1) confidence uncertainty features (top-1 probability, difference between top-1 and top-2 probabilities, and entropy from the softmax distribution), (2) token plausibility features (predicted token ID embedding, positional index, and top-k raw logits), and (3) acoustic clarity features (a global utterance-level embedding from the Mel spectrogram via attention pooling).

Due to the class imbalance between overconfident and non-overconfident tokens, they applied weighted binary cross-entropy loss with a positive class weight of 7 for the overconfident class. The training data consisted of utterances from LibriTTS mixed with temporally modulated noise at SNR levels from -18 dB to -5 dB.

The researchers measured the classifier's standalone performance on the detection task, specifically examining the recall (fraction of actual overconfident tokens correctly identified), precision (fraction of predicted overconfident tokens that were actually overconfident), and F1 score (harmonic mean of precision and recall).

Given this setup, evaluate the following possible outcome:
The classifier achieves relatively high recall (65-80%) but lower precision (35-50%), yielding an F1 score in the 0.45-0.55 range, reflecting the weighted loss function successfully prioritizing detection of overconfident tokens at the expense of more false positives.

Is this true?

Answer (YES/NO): NO